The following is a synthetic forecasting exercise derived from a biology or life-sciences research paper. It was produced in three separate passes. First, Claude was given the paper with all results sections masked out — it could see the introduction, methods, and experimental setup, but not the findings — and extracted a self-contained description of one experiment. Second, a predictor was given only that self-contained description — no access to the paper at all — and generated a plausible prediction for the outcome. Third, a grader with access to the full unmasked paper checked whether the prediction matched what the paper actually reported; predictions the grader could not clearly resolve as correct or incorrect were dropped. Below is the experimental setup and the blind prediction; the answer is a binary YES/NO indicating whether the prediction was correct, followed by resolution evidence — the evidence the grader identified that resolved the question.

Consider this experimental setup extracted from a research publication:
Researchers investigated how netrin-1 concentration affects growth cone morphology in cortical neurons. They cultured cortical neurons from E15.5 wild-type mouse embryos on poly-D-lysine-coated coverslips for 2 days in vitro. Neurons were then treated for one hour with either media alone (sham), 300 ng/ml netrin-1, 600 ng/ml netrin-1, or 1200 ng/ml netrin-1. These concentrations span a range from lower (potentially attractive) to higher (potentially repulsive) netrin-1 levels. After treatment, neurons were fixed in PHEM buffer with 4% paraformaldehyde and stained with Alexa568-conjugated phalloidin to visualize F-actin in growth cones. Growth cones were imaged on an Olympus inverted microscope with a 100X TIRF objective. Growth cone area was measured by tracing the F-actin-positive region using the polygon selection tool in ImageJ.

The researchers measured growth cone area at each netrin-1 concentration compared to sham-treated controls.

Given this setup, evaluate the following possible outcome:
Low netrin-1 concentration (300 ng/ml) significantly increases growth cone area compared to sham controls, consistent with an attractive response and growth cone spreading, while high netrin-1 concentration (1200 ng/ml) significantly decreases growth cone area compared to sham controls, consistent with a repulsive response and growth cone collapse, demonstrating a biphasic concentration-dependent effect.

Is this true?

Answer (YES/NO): NO